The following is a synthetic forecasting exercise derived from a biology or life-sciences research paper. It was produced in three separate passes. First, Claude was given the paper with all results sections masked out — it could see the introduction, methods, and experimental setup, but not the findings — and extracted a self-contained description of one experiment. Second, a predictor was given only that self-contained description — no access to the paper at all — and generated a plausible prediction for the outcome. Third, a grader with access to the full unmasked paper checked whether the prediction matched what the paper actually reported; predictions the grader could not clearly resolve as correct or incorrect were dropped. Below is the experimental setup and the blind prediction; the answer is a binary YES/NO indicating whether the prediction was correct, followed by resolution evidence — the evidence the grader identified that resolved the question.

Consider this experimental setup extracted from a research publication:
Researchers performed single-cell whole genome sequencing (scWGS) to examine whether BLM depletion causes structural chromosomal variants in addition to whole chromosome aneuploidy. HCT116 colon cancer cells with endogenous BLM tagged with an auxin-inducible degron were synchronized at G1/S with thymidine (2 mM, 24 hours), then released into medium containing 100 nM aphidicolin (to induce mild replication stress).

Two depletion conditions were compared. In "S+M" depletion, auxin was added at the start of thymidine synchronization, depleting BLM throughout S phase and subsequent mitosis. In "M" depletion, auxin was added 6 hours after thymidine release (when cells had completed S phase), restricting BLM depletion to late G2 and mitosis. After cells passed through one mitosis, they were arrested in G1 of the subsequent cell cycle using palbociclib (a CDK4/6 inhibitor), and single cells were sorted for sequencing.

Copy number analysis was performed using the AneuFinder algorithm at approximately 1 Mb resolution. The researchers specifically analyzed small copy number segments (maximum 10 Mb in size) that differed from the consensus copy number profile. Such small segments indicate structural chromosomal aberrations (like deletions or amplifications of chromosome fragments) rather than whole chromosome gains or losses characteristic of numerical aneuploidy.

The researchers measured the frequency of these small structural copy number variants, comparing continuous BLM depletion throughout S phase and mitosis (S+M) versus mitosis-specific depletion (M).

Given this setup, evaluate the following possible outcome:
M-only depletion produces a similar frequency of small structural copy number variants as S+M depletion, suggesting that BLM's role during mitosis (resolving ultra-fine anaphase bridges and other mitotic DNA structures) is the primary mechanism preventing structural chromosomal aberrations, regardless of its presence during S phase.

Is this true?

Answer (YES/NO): NO